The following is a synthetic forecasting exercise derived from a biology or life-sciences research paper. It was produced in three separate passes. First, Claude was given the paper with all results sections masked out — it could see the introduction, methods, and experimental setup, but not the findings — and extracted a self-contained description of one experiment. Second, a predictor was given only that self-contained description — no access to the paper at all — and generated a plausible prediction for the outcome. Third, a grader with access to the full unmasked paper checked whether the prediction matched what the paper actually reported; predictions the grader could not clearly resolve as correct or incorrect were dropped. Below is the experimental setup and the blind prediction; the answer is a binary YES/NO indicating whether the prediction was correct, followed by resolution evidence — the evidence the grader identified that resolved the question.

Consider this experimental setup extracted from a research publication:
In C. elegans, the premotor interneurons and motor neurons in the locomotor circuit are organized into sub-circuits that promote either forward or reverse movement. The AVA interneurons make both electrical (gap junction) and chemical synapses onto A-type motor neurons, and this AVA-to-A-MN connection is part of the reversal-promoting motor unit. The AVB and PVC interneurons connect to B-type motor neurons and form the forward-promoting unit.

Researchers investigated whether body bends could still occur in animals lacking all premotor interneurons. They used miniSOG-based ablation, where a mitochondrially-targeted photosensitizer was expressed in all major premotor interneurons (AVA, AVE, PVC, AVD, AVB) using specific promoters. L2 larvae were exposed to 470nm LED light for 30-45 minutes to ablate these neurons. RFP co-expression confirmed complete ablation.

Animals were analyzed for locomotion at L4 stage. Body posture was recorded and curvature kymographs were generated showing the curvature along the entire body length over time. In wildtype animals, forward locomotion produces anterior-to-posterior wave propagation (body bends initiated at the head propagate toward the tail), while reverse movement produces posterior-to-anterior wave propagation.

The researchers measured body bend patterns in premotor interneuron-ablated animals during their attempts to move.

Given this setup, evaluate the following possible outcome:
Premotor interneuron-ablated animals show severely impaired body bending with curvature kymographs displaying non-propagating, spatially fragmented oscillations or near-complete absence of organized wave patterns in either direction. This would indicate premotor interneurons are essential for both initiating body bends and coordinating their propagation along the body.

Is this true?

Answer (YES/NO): NO